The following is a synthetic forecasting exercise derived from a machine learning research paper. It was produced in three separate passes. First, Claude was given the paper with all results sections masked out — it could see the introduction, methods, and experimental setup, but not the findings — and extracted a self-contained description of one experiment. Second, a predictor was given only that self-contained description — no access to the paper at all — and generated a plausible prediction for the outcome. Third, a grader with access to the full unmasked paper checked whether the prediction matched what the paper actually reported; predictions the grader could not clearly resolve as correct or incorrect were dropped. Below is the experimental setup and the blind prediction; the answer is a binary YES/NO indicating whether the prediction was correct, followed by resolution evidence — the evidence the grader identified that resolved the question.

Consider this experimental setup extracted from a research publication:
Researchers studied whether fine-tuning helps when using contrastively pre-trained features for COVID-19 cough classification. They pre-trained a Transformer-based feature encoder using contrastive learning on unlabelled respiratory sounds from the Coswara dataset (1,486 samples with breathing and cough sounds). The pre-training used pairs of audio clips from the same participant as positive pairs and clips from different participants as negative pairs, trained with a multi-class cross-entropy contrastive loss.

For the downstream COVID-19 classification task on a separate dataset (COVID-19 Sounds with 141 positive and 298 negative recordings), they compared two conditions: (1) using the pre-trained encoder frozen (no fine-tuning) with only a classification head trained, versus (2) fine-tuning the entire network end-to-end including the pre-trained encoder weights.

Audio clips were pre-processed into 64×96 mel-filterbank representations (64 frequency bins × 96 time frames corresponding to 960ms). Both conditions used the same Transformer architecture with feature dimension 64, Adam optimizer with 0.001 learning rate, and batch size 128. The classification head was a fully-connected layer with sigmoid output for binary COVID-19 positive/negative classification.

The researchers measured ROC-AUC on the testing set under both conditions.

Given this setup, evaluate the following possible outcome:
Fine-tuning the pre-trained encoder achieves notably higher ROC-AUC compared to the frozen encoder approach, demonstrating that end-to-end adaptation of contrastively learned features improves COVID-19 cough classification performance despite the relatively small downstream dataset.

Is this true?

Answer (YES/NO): YES